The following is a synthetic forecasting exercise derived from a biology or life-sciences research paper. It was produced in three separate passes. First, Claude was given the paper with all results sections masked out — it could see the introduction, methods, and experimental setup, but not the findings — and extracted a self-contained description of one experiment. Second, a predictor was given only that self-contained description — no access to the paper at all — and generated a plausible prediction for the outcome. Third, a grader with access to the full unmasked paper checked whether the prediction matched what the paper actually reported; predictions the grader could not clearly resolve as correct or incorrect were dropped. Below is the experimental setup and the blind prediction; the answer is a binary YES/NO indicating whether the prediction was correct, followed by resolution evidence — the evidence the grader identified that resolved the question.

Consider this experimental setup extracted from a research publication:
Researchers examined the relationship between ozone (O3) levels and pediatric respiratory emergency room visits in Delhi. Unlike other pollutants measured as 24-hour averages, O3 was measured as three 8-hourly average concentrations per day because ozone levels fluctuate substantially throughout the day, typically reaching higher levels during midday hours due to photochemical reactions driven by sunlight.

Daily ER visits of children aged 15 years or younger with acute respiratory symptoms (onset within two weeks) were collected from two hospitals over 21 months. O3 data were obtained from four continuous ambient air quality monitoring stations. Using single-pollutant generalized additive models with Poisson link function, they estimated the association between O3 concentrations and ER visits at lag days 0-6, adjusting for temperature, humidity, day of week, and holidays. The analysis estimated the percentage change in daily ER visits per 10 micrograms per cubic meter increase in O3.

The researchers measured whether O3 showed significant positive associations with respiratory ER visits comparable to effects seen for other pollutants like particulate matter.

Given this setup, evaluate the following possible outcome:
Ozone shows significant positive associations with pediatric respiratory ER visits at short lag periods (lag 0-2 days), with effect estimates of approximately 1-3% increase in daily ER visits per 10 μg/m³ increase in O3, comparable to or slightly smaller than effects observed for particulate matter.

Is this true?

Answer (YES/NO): NO